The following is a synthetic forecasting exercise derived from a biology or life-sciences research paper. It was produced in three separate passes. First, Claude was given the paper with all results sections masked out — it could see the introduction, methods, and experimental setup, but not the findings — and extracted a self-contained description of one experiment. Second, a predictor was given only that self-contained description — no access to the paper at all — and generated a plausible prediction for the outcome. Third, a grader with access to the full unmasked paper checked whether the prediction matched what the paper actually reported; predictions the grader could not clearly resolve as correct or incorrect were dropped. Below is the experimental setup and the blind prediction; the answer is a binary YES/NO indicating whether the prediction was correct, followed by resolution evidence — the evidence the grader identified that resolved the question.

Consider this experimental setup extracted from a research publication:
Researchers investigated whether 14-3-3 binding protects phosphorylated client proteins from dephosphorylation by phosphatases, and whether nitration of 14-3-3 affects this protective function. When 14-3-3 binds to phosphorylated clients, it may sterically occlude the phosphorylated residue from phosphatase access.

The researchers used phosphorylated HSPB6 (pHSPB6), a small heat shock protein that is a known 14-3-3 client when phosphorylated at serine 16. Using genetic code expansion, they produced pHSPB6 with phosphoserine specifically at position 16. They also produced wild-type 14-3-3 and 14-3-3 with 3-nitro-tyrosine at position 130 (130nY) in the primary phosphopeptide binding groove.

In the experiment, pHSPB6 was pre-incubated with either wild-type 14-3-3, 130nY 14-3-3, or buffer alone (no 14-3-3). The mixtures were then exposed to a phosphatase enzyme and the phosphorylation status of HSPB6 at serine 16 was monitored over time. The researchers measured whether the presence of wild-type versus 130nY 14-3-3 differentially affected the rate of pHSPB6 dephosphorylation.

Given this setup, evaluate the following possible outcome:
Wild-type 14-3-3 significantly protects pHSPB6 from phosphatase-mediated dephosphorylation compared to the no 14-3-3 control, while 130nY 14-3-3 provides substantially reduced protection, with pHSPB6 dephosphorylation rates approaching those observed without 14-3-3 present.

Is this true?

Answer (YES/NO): YES